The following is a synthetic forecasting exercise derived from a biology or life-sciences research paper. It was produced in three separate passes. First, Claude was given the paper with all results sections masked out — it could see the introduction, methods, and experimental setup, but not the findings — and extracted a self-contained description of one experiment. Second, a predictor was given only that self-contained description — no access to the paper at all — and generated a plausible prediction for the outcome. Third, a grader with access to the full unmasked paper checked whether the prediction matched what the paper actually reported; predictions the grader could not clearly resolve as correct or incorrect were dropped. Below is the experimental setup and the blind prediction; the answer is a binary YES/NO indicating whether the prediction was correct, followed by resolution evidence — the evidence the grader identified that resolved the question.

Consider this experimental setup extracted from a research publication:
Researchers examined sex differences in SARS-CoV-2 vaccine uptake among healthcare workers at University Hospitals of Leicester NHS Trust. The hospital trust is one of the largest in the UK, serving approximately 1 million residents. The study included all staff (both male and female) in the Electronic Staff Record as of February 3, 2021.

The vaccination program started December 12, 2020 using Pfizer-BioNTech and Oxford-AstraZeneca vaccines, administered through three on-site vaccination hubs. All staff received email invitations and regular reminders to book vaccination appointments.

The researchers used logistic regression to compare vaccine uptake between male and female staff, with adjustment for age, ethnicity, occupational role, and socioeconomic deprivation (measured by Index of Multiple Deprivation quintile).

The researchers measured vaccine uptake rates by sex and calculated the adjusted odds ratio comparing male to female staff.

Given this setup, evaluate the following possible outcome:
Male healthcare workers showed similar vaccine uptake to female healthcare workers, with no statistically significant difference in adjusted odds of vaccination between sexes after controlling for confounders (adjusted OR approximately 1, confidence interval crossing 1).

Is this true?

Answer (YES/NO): NO